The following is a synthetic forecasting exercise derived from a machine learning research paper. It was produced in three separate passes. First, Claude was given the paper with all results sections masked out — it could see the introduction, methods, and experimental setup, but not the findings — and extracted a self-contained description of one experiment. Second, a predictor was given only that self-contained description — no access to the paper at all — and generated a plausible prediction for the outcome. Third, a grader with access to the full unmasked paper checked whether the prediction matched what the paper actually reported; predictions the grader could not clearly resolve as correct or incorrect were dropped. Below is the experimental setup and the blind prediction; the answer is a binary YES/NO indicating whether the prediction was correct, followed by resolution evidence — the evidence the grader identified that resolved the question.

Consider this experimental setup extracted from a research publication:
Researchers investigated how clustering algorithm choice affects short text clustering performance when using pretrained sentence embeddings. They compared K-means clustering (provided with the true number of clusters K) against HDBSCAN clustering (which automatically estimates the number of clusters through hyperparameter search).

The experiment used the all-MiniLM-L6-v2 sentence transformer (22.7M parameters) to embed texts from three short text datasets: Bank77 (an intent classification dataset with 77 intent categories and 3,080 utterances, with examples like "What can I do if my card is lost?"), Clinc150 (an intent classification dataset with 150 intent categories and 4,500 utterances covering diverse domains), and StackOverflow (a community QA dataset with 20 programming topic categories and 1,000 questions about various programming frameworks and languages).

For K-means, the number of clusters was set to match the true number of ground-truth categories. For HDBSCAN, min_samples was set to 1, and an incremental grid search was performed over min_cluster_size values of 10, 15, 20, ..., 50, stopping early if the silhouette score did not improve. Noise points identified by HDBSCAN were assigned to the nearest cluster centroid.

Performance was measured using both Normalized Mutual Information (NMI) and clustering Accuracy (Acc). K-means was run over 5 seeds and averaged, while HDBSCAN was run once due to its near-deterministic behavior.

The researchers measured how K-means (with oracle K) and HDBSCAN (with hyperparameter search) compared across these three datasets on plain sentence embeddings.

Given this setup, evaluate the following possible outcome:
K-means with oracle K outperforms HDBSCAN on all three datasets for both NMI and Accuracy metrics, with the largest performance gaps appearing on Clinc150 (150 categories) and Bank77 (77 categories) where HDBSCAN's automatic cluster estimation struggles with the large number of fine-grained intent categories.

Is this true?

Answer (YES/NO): NO